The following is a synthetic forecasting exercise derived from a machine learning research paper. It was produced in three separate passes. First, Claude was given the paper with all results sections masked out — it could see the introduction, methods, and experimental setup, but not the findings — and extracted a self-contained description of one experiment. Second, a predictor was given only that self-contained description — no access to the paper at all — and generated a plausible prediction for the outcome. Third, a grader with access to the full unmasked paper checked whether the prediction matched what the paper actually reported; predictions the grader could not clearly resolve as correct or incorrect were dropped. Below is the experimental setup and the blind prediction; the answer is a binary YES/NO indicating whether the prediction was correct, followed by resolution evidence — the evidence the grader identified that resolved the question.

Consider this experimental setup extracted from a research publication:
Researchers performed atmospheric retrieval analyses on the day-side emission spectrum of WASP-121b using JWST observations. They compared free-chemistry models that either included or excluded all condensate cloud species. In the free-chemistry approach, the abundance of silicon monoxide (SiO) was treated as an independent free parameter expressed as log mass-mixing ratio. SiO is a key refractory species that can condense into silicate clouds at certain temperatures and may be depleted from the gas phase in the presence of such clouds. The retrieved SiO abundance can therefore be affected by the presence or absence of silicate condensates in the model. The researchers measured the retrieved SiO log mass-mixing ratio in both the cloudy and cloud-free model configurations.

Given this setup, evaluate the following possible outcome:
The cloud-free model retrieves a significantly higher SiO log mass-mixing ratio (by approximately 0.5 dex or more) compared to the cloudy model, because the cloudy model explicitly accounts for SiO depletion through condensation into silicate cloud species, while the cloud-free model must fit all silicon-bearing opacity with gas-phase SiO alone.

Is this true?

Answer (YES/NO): NO